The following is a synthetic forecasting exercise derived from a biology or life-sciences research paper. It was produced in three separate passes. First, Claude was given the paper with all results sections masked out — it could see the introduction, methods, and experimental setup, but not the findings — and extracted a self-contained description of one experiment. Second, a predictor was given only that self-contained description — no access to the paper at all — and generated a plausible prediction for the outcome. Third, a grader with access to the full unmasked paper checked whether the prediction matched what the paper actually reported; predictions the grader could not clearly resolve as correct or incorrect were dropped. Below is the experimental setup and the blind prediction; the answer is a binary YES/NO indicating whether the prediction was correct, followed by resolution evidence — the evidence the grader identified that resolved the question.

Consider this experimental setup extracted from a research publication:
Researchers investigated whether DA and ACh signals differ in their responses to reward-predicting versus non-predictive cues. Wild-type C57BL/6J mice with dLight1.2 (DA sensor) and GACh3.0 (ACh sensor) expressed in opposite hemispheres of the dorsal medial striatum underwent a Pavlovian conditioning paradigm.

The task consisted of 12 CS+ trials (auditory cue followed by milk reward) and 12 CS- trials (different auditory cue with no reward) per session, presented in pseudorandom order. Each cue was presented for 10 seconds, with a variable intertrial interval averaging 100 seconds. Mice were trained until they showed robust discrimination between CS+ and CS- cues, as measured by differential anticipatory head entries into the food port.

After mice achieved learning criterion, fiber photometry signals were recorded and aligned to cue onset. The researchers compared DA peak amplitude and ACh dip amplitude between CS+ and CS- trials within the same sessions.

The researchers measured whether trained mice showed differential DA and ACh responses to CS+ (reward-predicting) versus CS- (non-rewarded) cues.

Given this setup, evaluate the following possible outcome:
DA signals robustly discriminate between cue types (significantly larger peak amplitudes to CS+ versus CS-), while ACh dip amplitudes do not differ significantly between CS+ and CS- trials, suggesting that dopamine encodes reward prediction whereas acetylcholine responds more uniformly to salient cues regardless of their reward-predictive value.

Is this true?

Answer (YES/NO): NO